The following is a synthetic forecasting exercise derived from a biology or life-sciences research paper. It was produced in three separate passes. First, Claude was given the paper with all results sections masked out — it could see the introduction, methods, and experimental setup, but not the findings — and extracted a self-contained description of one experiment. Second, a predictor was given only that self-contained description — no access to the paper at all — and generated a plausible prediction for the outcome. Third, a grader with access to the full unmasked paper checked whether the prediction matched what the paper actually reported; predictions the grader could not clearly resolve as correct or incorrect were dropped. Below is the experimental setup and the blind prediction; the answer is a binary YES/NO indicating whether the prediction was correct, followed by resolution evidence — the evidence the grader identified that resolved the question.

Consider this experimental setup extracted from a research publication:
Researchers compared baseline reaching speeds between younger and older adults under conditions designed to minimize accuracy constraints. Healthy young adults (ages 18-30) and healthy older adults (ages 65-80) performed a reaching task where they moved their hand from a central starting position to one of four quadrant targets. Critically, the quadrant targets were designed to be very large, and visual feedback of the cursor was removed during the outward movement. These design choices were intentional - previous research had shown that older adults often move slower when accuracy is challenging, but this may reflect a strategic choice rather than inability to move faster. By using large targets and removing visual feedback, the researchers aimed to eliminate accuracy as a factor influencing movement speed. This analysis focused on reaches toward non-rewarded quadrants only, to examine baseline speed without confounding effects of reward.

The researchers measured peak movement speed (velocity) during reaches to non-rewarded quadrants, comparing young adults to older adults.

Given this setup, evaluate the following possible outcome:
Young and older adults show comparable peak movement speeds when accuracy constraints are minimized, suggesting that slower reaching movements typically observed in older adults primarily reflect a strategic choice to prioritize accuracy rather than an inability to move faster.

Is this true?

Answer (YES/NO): YES